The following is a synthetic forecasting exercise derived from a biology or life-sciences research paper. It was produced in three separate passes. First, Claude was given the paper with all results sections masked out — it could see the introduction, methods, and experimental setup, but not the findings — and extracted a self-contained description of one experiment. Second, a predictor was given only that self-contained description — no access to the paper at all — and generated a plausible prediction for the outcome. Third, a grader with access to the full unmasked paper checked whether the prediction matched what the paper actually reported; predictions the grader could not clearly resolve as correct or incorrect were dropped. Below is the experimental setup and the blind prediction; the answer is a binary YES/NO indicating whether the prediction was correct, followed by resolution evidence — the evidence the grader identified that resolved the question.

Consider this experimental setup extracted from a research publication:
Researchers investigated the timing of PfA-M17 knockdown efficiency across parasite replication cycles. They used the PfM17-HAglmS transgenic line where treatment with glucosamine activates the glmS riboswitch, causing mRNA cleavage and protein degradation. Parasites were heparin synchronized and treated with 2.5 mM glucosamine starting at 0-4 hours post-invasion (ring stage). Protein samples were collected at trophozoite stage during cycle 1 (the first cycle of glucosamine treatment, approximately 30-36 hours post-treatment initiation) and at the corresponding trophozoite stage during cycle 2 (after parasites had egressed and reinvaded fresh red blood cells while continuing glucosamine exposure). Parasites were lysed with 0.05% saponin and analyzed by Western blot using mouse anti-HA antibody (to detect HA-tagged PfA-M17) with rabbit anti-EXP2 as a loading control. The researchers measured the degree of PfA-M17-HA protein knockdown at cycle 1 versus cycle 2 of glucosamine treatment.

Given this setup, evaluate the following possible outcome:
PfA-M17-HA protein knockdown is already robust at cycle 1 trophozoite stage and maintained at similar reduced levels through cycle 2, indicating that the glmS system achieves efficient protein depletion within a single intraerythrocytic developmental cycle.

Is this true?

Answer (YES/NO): YES